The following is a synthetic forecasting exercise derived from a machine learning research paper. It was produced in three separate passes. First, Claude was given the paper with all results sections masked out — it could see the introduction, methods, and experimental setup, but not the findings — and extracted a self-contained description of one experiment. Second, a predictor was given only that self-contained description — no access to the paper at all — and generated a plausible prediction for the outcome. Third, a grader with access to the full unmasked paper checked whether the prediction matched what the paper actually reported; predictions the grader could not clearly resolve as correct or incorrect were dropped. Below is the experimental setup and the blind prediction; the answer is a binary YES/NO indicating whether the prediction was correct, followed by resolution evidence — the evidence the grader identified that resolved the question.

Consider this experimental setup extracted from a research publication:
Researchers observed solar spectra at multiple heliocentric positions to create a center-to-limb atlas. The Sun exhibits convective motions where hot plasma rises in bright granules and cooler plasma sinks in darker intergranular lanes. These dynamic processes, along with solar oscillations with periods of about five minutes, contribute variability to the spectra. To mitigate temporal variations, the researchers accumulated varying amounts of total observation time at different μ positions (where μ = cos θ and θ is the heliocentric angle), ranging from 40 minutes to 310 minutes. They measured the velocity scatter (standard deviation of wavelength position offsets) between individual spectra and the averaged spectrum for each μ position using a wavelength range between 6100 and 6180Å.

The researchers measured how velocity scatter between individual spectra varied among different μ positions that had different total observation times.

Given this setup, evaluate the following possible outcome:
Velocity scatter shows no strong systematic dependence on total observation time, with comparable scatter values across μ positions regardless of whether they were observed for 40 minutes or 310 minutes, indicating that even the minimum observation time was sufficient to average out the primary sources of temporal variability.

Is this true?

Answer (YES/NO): NO